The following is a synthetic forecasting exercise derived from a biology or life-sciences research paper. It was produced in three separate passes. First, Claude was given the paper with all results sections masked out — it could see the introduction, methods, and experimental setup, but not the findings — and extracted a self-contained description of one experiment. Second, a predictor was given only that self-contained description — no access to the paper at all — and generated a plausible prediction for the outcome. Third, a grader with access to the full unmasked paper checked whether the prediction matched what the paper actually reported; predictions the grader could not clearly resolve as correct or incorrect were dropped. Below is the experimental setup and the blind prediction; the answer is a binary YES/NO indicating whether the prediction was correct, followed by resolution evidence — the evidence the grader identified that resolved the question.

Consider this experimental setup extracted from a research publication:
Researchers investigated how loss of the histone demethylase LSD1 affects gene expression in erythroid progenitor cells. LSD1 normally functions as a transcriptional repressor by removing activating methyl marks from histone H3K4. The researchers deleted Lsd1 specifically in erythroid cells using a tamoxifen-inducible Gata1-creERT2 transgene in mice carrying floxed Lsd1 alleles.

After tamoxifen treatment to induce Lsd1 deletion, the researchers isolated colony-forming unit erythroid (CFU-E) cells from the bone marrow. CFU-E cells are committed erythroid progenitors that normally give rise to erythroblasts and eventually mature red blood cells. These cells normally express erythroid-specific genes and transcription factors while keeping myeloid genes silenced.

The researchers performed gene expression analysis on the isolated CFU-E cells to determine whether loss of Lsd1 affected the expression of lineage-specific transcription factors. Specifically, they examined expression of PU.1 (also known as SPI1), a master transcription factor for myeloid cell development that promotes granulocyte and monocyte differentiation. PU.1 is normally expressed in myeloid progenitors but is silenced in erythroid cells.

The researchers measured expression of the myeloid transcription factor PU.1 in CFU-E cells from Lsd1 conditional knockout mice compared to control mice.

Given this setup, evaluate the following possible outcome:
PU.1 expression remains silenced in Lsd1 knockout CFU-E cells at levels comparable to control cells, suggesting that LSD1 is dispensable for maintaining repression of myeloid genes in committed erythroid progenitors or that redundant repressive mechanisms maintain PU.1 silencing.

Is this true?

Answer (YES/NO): NO